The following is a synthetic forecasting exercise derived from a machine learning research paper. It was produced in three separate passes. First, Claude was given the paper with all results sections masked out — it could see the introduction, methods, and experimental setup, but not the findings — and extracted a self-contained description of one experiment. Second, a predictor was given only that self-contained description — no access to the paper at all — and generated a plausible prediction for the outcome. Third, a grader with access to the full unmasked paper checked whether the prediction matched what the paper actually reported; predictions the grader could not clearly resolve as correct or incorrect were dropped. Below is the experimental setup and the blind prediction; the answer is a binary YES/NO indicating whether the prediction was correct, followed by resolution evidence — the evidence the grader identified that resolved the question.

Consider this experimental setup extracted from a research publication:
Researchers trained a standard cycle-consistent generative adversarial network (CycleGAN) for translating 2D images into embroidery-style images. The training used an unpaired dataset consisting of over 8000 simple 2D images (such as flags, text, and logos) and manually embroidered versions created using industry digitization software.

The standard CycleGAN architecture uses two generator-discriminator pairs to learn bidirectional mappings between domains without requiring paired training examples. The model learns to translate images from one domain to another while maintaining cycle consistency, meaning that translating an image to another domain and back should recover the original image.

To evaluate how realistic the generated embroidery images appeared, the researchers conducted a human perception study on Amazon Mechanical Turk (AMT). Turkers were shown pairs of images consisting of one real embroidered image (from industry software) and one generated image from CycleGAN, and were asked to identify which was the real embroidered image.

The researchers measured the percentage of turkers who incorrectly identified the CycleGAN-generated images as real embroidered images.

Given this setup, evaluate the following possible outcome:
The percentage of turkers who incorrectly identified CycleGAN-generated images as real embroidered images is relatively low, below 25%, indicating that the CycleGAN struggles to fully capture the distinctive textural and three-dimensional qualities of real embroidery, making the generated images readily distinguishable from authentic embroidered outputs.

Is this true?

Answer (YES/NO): YES